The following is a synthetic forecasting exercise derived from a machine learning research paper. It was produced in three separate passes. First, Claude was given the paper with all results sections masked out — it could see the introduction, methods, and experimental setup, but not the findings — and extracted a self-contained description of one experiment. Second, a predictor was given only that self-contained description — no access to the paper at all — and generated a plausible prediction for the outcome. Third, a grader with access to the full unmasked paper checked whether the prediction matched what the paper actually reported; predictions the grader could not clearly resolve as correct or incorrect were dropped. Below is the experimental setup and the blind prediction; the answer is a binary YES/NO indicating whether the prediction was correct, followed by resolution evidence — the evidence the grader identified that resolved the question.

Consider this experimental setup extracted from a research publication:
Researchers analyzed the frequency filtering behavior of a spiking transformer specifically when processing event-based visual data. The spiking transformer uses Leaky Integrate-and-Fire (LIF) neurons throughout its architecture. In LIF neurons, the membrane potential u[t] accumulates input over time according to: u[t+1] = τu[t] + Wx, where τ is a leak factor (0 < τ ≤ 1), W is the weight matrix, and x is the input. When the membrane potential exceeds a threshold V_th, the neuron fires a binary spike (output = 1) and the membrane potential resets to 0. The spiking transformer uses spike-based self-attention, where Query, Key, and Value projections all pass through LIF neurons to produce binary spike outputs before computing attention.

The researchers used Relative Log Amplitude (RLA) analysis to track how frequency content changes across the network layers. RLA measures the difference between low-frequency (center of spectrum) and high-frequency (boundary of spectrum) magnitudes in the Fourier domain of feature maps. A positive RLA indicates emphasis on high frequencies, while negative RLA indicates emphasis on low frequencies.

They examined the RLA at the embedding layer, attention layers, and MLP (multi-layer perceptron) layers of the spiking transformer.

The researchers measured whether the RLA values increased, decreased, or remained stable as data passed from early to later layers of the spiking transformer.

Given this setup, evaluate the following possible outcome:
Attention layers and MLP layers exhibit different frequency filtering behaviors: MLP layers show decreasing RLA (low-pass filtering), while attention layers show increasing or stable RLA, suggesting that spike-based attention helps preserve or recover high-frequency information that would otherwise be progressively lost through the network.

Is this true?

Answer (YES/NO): NO